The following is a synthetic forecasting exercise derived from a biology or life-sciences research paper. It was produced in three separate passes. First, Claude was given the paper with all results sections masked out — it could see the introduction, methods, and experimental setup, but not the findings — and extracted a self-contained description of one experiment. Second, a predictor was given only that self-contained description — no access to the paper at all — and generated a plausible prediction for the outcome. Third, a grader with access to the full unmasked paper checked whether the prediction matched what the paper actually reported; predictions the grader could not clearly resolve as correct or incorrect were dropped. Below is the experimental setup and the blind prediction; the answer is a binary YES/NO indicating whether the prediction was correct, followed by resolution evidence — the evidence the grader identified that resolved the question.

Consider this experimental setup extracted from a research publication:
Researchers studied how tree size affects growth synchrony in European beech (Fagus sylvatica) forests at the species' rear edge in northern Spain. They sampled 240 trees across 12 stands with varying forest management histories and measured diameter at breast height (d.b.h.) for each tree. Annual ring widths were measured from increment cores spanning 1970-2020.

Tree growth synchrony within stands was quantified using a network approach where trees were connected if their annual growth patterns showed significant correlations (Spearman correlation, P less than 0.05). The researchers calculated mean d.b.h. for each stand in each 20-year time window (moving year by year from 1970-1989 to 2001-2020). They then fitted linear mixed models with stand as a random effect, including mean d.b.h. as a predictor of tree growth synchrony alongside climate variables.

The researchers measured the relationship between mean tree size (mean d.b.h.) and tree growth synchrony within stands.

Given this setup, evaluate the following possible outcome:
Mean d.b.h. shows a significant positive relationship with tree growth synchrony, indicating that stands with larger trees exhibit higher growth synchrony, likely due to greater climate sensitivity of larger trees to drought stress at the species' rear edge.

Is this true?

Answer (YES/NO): NO